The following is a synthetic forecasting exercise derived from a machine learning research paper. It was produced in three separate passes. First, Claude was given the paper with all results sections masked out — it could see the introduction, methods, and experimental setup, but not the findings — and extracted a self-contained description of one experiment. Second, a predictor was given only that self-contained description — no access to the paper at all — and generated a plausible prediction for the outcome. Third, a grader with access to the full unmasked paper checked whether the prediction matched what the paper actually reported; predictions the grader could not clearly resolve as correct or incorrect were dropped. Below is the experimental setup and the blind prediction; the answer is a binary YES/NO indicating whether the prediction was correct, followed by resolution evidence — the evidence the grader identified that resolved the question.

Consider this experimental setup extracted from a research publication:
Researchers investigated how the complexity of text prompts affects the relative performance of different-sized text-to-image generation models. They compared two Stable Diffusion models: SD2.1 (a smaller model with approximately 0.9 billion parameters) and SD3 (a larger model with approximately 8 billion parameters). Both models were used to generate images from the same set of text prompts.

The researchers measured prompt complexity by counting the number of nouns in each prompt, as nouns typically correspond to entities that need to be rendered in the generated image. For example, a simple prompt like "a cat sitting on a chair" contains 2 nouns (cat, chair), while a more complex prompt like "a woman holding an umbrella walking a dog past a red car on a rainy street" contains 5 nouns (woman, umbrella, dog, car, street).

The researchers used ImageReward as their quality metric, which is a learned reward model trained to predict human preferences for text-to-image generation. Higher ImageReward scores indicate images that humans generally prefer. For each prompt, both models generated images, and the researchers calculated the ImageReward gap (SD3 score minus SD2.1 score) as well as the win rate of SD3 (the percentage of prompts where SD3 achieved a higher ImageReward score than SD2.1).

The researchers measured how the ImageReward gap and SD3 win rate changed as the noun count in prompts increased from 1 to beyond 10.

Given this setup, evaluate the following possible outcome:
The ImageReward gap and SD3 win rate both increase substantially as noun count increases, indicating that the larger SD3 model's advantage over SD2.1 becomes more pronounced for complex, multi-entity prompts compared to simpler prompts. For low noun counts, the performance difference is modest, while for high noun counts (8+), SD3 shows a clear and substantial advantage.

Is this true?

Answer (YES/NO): YES